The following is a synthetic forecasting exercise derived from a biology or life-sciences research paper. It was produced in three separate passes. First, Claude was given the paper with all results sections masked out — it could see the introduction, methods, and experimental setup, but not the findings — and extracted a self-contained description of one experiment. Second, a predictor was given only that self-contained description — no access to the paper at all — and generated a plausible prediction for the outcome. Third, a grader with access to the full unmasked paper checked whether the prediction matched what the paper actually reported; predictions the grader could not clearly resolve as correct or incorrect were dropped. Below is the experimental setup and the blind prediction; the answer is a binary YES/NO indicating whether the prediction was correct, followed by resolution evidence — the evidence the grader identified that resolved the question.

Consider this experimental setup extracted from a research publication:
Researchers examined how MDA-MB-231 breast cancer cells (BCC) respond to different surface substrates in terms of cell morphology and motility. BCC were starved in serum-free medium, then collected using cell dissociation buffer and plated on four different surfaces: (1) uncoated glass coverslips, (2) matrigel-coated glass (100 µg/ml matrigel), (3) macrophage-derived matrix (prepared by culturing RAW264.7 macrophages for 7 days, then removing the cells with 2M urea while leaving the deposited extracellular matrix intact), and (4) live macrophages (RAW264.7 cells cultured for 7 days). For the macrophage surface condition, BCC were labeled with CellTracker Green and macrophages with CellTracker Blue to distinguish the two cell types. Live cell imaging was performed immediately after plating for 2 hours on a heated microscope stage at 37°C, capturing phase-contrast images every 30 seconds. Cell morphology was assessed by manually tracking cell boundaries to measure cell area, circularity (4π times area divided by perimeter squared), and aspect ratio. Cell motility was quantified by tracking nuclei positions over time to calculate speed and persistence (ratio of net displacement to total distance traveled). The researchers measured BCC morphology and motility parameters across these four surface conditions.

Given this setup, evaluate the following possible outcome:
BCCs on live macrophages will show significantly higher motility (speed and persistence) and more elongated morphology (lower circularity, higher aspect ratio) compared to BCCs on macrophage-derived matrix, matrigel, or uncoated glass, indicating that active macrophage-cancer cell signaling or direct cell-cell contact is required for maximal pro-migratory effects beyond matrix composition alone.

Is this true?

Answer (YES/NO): NO